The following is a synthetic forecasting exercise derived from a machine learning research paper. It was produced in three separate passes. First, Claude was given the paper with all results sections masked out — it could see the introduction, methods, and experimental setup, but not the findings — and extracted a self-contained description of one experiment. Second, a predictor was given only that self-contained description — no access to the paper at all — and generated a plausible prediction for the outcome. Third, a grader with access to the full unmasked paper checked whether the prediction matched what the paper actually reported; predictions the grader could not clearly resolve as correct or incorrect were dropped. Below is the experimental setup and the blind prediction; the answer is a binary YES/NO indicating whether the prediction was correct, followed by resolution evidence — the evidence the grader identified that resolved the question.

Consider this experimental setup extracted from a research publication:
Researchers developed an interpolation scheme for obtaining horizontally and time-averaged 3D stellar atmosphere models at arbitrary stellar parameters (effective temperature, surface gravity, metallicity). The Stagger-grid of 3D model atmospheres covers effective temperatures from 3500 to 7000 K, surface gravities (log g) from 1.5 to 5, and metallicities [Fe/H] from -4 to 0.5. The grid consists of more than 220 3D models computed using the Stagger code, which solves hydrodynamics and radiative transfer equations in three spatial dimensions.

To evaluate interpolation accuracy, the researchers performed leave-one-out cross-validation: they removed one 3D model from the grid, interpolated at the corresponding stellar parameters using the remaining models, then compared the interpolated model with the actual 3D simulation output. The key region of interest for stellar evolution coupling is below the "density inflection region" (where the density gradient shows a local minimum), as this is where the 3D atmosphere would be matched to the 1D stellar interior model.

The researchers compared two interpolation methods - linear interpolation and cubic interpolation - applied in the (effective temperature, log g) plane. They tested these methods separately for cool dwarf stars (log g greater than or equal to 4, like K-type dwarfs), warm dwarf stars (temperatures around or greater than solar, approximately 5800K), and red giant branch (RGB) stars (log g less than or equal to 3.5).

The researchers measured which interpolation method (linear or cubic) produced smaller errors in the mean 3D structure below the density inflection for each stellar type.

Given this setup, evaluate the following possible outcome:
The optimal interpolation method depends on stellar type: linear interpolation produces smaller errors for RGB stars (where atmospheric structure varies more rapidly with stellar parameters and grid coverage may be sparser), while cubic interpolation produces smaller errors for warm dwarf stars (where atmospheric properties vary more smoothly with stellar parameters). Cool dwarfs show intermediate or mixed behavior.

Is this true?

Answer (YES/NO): NO